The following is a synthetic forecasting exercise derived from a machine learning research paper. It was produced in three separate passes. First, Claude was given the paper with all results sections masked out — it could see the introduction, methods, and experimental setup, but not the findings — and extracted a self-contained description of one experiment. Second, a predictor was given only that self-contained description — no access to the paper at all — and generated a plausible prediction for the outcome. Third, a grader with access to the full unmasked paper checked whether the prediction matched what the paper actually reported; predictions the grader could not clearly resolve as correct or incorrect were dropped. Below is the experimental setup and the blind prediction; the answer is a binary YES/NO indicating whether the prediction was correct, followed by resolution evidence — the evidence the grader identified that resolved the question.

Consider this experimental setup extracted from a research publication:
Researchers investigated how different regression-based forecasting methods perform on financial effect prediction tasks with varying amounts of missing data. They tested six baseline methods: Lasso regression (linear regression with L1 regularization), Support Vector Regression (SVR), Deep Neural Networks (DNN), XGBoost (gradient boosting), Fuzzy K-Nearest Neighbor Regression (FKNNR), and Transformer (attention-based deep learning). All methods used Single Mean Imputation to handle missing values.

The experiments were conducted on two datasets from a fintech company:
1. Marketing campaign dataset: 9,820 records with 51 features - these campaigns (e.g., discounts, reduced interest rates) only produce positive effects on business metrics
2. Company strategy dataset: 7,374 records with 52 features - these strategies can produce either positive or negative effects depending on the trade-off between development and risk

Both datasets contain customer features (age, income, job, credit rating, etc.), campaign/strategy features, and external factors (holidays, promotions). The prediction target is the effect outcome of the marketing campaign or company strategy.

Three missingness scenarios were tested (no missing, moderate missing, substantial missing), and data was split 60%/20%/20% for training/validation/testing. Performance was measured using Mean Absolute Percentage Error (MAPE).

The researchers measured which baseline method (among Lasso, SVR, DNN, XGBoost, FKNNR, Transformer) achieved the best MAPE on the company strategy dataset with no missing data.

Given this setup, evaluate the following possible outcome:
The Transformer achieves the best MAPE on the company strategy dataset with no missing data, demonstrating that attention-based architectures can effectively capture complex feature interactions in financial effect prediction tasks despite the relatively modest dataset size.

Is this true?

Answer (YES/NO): YES